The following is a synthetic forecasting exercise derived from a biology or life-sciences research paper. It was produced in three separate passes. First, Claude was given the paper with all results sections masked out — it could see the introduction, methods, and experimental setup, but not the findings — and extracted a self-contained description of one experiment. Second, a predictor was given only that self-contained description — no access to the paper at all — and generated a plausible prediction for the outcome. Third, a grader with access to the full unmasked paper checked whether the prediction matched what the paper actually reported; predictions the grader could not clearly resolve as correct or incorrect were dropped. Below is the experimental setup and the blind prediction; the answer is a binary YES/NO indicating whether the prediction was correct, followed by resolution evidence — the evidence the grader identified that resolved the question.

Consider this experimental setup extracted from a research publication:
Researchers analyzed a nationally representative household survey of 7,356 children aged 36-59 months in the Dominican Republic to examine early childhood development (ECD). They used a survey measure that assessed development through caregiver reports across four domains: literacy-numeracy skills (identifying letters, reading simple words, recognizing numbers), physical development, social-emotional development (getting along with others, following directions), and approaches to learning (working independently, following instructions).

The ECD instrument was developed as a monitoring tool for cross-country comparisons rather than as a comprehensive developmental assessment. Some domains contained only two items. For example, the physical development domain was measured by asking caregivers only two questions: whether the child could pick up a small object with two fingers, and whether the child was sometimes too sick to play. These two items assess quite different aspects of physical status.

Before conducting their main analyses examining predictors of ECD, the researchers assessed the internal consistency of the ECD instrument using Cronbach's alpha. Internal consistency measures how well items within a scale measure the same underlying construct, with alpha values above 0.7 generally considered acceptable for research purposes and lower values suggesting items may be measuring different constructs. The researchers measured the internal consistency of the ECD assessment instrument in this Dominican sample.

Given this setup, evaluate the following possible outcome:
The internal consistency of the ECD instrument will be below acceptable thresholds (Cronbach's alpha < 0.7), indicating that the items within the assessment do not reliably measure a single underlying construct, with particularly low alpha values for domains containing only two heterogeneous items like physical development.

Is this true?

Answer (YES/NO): YES